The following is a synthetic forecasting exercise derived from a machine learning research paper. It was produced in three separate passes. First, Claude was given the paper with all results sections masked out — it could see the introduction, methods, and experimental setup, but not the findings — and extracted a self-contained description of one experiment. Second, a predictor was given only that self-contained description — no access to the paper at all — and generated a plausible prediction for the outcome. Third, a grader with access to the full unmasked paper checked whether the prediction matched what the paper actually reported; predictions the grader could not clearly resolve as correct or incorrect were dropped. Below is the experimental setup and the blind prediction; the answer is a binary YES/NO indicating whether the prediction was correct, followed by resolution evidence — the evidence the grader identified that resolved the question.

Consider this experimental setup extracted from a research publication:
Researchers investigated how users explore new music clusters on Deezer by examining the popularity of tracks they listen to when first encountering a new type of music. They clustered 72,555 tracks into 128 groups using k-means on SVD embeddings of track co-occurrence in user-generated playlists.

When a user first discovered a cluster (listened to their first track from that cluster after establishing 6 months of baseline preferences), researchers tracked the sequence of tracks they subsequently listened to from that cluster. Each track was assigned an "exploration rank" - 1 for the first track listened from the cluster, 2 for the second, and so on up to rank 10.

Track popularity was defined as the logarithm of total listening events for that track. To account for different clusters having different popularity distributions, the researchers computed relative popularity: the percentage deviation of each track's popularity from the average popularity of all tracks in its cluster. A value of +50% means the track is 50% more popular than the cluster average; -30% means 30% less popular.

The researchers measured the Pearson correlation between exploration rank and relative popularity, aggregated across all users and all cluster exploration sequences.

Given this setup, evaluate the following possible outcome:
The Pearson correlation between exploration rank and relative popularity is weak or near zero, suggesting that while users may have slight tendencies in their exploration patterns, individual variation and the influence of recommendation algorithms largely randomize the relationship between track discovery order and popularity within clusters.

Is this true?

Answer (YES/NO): NO